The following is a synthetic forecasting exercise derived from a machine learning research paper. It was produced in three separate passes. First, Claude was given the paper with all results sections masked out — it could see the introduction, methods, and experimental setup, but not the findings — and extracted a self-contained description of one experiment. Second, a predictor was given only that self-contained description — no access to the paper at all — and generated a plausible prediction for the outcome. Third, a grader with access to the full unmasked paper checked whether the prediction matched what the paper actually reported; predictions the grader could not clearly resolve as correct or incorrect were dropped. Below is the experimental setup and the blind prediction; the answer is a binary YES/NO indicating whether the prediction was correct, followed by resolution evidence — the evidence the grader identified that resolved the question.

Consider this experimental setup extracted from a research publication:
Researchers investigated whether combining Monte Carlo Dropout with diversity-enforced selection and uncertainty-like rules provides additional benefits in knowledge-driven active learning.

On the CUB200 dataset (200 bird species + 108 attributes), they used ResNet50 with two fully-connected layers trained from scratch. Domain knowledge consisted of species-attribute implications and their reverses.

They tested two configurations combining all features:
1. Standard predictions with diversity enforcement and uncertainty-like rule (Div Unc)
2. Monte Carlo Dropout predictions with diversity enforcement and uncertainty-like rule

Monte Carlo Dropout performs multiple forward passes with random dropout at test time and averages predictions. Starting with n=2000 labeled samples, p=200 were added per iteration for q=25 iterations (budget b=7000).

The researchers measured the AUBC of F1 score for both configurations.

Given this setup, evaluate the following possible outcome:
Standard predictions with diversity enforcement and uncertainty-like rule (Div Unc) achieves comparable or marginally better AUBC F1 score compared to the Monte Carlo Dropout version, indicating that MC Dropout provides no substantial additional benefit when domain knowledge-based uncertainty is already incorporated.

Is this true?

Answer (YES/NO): YES